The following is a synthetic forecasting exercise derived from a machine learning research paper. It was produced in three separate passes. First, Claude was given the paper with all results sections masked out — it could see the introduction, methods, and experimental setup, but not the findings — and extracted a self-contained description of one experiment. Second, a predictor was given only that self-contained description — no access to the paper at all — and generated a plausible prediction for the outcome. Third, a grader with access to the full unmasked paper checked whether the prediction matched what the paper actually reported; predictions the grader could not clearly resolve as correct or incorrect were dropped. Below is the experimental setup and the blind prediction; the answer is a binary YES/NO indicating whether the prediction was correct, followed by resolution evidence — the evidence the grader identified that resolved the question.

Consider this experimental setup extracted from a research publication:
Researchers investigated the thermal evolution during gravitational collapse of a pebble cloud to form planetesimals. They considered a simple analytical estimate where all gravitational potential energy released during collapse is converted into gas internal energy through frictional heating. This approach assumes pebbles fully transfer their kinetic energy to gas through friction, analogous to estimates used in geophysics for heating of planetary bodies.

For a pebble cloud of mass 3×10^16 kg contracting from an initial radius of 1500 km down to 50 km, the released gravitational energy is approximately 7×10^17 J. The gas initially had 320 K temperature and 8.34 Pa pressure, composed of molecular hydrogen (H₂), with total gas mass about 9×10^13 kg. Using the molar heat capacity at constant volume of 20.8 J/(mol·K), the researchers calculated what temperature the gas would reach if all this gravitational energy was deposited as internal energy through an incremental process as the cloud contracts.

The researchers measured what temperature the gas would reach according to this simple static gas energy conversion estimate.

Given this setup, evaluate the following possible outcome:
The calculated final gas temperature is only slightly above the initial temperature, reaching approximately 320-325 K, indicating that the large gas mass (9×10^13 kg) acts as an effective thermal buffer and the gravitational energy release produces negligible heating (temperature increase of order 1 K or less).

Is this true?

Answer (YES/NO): NO